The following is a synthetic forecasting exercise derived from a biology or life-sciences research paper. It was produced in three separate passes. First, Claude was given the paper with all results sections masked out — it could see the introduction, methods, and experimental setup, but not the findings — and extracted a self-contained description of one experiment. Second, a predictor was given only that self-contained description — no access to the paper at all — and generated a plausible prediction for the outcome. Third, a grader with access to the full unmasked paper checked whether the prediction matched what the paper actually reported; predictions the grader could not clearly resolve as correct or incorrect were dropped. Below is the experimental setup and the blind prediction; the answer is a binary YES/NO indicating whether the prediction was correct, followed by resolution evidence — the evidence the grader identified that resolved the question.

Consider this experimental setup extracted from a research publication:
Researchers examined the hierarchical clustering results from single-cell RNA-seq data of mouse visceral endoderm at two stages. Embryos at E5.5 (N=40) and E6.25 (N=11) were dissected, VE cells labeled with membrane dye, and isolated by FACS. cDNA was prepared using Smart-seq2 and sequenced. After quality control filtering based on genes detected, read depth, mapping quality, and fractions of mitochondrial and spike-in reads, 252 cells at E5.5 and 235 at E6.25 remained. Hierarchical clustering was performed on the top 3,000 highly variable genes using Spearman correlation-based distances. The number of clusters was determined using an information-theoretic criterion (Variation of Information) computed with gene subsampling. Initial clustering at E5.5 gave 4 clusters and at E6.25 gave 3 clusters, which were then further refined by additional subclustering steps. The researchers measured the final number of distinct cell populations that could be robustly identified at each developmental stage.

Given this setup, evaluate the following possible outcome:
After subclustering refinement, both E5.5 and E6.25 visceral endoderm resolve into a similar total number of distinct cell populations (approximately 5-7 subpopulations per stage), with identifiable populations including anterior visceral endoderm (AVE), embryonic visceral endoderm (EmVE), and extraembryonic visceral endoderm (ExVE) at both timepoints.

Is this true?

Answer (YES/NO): YES